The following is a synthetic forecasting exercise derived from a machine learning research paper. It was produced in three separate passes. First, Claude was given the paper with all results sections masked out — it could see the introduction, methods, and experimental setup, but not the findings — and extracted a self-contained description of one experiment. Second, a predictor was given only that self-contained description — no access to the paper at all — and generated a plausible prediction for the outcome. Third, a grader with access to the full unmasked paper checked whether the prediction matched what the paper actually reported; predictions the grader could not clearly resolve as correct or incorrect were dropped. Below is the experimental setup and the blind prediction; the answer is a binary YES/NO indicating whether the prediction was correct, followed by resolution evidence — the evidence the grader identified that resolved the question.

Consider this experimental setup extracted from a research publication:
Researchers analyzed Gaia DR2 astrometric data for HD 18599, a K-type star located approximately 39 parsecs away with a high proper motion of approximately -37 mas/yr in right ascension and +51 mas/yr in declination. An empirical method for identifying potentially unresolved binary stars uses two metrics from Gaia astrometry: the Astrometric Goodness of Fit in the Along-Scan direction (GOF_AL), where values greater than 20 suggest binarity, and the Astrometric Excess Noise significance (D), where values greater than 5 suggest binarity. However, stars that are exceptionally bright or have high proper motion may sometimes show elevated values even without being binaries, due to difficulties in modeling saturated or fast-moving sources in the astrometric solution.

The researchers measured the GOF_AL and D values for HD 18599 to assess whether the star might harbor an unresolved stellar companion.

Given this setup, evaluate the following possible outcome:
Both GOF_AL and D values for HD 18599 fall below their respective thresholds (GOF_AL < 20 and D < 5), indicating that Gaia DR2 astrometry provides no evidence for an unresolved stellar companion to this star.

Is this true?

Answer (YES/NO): YES